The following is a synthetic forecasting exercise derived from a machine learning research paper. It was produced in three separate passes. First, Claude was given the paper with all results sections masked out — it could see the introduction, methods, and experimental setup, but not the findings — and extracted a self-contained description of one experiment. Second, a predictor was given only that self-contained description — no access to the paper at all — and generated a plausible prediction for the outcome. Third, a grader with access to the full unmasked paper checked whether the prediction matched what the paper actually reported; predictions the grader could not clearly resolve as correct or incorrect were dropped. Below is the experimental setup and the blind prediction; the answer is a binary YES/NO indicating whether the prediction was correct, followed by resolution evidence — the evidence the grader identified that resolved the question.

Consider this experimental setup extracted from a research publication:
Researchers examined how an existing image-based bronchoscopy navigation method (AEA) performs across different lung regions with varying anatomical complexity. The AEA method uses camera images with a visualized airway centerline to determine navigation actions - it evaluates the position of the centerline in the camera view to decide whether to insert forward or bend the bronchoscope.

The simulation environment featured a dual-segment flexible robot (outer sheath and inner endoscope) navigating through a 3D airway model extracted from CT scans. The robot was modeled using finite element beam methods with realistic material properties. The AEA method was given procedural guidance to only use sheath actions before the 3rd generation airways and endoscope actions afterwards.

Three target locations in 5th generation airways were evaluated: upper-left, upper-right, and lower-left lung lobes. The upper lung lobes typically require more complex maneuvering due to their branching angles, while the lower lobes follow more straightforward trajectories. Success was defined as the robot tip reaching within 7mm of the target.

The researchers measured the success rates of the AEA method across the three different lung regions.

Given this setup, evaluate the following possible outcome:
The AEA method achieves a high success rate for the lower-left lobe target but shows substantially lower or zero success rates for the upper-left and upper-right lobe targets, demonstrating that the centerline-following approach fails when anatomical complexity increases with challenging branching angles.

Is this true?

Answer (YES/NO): NO